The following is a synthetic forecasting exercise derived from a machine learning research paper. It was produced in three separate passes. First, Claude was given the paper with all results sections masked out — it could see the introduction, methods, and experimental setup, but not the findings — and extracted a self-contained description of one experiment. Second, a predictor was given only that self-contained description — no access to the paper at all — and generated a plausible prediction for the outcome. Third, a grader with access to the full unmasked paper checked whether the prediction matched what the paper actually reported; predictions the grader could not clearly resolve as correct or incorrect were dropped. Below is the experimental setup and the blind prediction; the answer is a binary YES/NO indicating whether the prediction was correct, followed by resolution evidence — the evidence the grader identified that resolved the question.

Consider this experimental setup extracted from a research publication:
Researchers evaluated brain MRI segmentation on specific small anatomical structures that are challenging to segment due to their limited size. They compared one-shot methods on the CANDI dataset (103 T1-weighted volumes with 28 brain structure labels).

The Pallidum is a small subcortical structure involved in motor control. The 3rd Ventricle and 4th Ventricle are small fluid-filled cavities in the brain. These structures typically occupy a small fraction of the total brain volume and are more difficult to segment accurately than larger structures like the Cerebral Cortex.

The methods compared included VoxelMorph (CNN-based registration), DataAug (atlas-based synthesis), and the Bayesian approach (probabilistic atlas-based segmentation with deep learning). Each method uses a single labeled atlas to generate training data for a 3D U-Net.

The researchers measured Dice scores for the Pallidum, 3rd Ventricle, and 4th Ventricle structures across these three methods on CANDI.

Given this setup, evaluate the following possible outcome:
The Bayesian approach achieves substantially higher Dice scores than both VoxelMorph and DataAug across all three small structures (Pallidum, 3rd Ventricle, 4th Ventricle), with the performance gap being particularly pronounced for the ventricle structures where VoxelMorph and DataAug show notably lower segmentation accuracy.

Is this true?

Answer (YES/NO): NO